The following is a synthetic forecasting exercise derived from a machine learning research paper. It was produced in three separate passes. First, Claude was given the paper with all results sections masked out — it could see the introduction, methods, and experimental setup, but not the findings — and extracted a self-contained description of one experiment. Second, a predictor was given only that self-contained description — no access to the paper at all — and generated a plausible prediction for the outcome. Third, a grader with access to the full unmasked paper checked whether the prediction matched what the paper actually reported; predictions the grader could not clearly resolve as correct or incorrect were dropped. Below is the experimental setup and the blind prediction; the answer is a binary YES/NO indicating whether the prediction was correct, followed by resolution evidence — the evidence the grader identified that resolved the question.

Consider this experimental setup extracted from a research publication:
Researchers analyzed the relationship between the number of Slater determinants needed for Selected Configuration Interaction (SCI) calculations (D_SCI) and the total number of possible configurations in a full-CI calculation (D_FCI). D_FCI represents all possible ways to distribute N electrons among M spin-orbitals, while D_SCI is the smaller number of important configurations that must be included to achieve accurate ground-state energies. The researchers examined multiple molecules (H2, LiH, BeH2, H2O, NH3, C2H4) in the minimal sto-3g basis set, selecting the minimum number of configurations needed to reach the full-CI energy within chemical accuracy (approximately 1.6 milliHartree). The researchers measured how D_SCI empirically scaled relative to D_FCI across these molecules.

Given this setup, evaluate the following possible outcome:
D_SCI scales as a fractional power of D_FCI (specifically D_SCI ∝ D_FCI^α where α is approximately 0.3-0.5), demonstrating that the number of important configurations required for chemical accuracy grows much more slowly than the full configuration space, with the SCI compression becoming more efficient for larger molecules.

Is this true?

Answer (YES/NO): YES